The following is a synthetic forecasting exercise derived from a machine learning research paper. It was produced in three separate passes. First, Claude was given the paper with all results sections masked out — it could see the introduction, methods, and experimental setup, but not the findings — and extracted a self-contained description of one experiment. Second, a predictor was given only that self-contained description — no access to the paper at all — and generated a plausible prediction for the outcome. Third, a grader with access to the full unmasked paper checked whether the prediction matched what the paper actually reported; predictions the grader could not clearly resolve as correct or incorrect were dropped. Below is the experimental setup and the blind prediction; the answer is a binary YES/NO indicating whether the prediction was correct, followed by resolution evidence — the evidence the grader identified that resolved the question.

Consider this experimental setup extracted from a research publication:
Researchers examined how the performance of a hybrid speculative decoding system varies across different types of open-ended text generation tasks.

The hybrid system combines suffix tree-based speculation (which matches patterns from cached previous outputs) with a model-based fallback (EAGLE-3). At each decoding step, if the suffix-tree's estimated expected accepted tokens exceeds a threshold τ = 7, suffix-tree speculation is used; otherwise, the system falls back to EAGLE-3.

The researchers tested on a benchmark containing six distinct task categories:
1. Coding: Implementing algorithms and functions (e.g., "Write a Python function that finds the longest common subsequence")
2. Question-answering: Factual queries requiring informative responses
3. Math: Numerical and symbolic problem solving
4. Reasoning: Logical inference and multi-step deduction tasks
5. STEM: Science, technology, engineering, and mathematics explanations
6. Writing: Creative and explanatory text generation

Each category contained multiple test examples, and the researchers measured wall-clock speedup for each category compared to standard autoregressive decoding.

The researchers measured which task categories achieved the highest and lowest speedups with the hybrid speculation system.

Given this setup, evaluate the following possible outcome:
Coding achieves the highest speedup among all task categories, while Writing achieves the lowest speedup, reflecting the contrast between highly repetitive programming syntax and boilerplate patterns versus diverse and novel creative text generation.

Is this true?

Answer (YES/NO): NO